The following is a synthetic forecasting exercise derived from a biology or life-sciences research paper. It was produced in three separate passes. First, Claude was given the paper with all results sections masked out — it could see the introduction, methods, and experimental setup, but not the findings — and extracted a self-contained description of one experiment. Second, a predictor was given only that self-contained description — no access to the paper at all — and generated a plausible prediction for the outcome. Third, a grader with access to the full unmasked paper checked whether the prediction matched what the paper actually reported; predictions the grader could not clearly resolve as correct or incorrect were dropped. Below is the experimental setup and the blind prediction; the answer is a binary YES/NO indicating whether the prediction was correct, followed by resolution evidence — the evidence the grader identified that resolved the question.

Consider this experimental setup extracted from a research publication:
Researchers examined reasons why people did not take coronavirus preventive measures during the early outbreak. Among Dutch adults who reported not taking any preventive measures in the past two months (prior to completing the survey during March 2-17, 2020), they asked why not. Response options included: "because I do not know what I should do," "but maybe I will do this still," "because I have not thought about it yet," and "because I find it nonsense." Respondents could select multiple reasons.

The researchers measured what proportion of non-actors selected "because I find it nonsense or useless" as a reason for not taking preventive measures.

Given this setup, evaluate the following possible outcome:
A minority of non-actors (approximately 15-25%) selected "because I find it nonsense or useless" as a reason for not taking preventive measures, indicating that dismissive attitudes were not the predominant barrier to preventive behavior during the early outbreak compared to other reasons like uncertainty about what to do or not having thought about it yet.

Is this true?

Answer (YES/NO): NO